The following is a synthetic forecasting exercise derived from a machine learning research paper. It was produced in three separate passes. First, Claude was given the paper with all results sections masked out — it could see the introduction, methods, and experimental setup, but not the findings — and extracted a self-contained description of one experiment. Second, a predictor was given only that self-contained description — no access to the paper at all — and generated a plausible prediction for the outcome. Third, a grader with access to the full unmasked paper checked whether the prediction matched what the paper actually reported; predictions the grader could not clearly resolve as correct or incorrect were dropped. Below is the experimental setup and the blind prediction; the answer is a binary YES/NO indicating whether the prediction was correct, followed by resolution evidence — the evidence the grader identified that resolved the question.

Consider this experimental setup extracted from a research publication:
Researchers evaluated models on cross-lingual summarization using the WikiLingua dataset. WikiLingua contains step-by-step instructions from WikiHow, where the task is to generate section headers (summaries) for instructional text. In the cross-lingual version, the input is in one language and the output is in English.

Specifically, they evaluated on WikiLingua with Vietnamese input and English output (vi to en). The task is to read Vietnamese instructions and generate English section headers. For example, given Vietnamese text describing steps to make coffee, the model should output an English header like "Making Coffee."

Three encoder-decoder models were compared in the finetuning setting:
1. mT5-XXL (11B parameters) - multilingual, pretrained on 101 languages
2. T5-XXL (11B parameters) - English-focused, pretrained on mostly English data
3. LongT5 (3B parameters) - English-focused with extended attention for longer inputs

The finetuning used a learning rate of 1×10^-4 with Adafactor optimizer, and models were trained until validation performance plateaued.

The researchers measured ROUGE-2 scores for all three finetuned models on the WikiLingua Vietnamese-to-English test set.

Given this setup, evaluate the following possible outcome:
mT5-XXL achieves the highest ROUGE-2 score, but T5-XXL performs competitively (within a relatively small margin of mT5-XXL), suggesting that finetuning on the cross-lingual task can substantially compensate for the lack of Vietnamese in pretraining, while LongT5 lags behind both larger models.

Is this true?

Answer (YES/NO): NO